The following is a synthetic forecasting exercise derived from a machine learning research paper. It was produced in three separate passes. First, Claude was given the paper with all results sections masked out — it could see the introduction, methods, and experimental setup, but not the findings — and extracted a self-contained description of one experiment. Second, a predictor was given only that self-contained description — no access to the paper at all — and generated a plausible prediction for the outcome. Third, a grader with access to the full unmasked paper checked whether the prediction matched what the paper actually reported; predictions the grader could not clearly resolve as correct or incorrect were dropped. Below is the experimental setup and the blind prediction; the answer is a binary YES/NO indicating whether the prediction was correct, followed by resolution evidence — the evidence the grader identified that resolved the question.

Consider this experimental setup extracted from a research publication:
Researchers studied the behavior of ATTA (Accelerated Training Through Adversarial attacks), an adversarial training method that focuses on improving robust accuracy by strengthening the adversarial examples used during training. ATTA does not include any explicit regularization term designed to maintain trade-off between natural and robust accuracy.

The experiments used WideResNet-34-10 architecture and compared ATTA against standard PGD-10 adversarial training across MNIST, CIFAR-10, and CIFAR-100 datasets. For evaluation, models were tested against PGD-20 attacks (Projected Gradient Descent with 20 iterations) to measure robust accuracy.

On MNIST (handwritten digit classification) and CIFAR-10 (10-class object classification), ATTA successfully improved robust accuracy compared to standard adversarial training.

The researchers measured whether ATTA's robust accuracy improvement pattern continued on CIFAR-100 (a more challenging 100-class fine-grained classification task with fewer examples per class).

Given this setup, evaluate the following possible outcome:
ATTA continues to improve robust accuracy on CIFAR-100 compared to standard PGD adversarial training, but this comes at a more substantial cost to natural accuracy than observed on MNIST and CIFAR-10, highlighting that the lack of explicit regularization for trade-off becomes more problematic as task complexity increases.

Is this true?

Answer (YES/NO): NO